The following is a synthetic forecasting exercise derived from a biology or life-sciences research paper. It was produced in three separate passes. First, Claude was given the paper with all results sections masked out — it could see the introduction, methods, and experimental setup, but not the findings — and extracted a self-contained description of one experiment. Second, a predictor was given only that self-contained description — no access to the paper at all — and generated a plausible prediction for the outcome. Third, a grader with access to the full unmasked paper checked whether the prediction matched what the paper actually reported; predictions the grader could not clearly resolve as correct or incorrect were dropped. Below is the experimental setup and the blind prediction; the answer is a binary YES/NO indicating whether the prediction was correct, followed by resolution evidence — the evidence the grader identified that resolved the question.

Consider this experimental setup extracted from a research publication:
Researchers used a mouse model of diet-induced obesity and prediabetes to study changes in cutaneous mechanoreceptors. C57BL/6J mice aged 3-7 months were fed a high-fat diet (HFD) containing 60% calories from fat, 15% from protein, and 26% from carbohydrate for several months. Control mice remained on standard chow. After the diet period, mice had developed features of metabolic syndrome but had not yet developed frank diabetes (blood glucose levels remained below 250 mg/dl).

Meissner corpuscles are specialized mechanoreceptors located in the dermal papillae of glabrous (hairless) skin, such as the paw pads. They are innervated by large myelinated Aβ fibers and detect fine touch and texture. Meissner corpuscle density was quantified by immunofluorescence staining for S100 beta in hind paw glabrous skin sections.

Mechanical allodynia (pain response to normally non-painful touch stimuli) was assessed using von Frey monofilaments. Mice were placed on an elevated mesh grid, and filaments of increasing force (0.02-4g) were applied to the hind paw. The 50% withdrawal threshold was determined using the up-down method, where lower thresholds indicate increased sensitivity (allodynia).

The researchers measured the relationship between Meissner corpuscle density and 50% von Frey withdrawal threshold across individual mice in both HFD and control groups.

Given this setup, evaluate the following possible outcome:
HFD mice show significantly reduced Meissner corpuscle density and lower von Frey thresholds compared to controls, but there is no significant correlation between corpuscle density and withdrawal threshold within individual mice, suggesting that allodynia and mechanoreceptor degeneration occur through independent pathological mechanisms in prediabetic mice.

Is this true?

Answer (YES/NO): NO